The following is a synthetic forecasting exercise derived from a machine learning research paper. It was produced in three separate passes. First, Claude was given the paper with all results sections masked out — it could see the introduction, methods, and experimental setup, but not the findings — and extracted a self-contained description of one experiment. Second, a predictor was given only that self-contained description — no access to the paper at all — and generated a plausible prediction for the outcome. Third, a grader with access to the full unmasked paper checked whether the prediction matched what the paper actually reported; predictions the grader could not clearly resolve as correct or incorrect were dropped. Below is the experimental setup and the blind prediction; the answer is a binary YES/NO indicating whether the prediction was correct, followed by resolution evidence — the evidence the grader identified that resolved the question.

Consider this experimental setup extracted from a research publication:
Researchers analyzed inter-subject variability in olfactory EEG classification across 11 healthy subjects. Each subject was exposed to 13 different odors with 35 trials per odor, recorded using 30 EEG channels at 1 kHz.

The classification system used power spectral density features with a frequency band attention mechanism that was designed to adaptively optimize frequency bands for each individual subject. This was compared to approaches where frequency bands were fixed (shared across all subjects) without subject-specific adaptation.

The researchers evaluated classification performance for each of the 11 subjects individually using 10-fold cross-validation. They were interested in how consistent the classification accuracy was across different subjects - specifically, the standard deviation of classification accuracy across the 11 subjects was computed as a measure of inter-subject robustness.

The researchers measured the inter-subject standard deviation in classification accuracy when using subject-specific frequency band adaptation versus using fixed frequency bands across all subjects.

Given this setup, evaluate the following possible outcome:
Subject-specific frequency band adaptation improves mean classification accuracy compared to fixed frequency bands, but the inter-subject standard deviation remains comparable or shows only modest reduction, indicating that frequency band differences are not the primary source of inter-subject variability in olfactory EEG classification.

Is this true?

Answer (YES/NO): NO